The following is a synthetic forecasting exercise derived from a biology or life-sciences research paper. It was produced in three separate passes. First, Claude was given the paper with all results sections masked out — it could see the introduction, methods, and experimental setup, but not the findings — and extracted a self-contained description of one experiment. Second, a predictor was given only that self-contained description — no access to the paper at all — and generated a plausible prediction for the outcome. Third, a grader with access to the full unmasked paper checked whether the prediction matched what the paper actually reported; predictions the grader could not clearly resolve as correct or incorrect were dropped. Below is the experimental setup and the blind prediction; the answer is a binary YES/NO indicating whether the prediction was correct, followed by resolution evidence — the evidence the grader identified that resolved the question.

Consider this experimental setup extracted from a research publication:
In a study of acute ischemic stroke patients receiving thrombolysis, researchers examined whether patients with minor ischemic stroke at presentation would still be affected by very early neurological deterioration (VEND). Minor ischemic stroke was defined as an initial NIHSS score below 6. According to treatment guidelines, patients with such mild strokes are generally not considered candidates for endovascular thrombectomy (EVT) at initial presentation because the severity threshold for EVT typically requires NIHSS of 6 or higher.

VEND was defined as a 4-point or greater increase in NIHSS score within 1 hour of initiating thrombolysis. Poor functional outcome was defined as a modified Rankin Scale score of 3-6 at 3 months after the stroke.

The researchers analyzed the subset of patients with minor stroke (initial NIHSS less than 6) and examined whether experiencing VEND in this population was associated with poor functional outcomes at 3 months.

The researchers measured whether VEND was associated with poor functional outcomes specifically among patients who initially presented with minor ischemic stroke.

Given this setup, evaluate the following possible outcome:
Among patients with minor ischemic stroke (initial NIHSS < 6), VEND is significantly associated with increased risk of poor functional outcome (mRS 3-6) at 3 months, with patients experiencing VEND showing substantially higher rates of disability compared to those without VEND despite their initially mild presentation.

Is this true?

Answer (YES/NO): YES